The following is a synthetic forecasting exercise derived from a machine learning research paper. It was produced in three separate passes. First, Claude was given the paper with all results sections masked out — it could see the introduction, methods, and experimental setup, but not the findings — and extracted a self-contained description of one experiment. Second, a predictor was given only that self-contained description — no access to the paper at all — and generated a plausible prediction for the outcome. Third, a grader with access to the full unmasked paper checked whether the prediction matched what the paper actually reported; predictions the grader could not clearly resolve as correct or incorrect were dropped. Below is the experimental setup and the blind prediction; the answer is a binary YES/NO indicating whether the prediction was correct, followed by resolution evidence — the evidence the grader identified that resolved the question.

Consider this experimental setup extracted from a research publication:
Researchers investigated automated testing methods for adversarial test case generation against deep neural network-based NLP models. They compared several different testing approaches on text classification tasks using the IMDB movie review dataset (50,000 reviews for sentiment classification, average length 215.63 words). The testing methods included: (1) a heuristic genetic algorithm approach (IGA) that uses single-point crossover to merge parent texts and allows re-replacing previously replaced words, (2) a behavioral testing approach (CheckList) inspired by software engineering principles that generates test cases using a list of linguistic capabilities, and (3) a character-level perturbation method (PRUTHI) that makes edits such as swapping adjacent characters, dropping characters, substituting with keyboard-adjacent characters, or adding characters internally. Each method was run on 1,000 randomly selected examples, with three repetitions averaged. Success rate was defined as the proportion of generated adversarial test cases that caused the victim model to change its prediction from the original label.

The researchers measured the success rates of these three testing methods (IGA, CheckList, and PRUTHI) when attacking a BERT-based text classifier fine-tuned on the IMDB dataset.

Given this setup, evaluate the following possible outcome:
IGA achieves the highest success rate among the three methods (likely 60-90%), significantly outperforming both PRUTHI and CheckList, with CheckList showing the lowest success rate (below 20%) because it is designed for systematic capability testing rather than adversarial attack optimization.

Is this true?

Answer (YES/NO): YES